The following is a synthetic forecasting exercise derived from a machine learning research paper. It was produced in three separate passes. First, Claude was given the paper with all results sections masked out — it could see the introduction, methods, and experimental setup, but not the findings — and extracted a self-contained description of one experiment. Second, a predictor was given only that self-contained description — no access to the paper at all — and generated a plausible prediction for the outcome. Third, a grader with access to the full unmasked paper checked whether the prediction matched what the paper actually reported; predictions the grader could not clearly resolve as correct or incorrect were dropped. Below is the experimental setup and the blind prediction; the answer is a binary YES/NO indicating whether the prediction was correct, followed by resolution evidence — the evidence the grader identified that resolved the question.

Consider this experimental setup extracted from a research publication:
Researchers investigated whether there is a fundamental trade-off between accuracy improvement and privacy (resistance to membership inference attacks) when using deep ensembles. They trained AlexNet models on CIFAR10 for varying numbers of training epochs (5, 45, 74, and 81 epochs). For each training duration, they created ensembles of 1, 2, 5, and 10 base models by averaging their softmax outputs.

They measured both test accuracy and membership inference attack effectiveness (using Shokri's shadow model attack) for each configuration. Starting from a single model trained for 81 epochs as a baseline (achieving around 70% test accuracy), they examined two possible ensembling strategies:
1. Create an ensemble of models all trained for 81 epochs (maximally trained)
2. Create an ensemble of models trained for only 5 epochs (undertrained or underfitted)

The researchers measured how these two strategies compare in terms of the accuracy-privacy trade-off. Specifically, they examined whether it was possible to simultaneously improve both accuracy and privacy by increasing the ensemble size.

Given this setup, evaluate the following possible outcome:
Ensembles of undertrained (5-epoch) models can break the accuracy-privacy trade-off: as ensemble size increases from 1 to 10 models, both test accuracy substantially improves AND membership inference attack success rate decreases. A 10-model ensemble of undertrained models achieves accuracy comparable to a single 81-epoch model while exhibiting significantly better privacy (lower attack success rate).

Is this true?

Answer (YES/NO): NO